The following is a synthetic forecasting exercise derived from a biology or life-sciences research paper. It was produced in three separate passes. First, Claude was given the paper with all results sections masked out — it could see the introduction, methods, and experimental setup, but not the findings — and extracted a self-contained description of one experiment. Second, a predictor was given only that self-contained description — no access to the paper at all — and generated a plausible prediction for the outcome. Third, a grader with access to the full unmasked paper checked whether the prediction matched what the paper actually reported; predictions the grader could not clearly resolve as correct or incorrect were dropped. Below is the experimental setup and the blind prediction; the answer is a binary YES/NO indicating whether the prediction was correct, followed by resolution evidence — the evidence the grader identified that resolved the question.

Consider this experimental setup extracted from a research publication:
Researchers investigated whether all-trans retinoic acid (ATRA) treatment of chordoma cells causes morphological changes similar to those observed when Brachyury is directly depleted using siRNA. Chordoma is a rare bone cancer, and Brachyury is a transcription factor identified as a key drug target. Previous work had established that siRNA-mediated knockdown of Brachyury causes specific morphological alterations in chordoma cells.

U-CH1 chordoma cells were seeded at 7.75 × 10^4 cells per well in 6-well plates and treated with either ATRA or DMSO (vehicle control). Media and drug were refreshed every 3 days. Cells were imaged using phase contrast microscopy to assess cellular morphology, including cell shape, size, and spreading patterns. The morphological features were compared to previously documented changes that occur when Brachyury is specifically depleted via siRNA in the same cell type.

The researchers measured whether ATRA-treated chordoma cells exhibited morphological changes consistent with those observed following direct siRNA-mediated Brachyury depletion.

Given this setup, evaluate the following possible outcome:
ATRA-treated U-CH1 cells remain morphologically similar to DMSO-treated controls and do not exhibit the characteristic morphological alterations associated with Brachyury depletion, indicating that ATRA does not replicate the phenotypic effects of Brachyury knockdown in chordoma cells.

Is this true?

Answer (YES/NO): NO